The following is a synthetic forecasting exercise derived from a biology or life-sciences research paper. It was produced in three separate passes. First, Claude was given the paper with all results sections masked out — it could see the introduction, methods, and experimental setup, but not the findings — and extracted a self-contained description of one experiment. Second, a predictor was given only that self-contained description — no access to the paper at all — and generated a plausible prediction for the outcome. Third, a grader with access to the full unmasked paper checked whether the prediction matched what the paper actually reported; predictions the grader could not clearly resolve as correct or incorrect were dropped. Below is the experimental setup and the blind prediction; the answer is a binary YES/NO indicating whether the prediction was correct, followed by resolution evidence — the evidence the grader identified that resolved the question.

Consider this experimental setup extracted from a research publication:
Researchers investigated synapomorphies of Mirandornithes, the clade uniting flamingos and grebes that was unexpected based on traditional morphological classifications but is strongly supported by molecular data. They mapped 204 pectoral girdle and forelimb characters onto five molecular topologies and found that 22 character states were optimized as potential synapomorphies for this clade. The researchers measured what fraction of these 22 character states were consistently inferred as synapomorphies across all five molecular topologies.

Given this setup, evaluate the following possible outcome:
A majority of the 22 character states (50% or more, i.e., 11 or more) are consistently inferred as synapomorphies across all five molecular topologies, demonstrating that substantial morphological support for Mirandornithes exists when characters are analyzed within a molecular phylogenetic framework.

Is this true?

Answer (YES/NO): NO